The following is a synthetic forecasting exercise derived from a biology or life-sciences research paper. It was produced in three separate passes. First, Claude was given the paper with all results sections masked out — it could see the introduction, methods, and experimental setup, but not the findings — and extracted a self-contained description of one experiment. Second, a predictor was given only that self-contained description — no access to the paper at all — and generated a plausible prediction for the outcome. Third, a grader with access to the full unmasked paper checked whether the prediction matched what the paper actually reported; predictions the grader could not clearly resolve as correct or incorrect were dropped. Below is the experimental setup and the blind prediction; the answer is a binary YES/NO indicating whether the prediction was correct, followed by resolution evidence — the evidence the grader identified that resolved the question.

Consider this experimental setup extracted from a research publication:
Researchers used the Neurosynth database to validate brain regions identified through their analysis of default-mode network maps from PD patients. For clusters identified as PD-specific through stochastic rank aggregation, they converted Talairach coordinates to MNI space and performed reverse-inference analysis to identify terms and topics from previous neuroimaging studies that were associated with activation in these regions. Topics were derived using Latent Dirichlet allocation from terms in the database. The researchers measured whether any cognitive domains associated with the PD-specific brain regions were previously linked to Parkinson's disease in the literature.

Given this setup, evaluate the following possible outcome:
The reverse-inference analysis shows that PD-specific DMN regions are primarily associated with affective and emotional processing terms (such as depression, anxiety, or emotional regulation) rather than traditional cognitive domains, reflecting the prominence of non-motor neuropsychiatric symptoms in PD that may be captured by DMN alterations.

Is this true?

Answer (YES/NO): NO